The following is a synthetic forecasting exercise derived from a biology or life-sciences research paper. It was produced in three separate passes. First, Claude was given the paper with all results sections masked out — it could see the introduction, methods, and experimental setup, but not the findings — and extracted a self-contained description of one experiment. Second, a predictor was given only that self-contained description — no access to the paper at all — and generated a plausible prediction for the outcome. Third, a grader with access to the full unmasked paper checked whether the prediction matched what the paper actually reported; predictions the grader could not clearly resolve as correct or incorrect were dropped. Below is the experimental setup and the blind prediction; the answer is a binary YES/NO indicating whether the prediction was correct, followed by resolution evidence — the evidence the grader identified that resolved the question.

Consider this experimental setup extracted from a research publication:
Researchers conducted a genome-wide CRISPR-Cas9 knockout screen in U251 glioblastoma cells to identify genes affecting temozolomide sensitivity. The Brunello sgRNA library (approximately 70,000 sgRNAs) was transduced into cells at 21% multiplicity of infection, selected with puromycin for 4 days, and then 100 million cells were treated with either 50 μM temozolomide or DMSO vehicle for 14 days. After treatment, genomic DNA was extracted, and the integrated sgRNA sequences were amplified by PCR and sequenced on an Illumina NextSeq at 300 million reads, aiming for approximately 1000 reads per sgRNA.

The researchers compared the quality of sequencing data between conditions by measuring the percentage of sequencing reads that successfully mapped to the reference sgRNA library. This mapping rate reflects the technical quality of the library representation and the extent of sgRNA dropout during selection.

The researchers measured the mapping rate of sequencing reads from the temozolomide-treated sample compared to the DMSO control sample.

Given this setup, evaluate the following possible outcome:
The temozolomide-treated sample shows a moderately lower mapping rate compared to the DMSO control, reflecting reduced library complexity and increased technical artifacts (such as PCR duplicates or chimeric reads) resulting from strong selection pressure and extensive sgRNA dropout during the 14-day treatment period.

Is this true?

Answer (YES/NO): YES